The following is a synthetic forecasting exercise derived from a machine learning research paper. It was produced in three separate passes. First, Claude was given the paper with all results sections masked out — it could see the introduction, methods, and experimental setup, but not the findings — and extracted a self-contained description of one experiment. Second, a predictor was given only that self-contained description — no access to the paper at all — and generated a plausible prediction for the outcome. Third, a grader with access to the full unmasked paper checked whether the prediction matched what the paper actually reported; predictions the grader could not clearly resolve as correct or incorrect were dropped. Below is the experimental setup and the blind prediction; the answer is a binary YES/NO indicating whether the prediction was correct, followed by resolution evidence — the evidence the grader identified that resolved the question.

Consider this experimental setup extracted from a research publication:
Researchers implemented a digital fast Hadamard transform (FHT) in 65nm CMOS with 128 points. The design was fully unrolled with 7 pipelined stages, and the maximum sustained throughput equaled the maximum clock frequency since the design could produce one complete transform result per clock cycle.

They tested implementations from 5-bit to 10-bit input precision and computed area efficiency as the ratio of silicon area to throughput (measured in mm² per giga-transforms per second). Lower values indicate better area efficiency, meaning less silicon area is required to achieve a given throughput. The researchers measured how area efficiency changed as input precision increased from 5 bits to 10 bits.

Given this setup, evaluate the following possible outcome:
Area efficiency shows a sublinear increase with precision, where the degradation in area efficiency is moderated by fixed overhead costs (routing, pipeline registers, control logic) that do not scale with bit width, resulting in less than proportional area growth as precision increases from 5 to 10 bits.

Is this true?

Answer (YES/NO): NO